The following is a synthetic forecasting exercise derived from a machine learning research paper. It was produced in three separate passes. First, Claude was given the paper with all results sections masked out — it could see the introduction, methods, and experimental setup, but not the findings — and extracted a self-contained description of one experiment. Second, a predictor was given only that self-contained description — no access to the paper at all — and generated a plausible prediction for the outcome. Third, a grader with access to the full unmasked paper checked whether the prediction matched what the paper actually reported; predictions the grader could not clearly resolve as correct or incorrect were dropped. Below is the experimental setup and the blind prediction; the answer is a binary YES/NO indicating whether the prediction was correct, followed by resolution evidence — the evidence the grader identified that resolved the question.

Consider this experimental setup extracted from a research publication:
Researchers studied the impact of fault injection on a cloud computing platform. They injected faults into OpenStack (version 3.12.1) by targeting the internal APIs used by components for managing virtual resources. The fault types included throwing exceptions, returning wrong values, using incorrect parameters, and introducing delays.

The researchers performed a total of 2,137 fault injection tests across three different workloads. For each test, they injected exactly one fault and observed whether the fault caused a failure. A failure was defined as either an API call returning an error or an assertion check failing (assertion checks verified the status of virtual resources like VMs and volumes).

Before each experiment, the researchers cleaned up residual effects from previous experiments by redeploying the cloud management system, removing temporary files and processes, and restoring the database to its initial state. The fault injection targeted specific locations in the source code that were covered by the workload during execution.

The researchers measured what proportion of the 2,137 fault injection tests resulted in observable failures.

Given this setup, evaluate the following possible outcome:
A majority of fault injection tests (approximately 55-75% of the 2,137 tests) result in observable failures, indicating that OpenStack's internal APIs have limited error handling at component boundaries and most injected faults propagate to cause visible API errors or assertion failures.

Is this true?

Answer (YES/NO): YES